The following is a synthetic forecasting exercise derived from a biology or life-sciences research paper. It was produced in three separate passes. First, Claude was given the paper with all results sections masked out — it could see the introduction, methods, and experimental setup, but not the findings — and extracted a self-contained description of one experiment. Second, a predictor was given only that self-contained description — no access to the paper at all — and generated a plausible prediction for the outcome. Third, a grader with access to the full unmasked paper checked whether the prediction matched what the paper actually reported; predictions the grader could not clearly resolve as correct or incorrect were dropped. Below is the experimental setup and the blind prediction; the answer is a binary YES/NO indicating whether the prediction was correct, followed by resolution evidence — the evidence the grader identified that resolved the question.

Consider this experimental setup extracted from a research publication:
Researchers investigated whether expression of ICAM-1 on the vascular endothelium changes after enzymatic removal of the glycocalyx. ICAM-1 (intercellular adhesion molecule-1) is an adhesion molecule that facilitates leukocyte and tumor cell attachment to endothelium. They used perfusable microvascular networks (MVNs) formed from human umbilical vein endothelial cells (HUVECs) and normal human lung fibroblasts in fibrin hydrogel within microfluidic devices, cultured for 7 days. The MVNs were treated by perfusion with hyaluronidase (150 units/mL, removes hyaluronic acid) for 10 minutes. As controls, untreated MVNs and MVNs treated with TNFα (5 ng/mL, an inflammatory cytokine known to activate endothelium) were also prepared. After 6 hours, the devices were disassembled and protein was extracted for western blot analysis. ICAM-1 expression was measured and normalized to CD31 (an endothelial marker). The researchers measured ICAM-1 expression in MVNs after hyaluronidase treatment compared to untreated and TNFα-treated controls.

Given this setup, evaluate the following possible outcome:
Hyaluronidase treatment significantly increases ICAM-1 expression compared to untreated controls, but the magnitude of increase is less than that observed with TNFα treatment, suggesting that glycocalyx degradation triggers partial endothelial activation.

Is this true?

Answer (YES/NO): NO